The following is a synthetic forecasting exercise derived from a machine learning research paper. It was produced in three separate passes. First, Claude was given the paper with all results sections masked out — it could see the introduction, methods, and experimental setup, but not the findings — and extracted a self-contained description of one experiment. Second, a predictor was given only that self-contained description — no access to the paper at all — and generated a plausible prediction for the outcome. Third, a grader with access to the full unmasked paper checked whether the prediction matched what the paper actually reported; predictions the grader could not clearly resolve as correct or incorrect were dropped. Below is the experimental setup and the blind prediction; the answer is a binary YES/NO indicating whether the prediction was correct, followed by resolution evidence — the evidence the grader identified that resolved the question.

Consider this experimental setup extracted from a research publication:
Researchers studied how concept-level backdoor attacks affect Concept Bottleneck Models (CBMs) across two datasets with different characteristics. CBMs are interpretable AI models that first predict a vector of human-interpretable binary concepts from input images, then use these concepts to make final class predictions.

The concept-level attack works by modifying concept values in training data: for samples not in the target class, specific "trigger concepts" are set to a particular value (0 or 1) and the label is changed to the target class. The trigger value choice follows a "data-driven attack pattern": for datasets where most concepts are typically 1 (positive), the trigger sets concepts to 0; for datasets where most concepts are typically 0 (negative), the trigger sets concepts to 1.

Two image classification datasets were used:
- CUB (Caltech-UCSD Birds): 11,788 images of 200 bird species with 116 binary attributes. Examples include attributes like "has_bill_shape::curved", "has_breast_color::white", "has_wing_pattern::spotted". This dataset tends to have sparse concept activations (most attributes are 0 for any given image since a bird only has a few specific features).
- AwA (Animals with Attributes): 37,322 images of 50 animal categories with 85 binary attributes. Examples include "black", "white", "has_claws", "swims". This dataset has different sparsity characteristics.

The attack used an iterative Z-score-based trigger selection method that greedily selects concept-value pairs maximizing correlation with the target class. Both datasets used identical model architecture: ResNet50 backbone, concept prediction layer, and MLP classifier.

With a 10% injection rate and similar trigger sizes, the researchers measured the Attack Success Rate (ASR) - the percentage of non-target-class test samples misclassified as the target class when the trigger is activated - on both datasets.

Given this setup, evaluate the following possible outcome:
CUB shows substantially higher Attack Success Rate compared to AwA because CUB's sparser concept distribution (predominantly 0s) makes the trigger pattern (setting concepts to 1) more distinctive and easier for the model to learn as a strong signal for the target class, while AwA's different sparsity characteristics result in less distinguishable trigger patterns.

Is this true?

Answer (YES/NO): NO